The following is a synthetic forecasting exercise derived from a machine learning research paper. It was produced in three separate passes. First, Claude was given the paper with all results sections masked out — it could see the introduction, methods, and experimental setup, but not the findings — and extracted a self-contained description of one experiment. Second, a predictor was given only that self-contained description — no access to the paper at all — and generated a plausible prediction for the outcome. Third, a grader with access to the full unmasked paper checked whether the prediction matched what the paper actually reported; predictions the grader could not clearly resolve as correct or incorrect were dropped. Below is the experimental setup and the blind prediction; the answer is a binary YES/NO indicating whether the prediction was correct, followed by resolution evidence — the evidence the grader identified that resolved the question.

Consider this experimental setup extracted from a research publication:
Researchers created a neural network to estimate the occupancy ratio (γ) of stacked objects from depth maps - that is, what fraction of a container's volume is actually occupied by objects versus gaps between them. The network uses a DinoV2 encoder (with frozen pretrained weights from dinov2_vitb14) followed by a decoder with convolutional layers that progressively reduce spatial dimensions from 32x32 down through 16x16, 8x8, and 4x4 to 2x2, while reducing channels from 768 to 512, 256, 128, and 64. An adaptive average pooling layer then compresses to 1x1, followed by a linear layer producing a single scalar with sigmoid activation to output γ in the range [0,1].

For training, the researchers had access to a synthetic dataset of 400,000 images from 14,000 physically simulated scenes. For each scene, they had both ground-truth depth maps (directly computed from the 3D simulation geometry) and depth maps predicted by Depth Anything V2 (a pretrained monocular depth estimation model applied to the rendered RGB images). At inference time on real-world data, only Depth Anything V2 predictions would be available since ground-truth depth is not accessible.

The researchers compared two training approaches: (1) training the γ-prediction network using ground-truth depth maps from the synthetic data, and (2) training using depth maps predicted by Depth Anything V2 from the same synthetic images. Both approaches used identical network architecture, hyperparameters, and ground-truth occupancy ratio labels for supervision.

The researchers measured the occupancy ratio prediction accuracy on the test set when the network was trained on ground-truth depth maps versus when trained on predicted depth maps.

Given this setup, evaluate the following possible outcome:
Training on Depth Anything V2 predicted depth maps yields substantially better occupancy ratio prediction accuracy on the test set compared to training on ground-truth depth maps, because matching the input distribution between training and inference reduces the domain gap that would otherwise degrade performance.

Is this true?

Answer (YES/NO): YES